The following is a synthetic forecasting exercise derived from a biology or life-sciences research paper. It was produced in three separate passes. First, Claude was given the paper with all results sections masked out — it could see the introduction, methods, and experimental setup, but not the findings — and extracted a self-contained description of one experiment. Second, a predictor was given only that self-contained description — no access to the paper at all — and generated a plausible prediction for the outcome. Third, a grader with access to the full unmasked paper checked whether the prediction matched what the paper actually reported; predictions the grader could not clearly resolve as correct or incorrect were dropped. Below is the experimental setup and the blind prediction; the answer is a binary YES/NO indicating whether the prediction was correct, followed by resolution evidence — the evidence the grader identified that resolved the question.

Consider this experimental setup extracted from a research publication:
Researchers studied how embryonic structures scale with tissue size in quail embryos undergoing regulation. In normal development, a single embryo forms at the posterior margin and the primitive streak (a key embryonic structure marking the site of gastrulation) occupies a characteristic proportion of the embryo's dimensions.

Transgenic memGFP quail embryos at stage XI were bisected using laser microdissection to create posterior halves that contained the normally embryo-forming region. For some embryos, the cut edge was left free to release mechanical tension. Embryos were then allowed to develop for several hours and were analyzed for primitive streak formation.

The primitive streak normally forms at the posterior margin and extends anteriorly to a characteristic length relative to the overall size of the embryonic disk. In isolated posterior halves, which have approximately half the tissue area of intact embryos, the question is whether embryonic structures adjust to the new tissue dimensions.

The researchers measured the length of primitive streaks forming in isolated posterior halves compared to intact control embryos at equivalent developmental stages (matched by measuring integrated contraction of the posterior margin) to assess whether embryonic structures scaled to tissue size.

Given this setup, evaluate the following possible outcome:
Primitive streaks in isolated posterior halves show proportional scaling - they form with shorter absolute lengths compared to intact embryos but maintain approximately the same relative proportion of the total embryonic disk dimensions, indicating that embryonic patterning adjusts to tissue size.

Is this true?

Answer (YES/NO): YES